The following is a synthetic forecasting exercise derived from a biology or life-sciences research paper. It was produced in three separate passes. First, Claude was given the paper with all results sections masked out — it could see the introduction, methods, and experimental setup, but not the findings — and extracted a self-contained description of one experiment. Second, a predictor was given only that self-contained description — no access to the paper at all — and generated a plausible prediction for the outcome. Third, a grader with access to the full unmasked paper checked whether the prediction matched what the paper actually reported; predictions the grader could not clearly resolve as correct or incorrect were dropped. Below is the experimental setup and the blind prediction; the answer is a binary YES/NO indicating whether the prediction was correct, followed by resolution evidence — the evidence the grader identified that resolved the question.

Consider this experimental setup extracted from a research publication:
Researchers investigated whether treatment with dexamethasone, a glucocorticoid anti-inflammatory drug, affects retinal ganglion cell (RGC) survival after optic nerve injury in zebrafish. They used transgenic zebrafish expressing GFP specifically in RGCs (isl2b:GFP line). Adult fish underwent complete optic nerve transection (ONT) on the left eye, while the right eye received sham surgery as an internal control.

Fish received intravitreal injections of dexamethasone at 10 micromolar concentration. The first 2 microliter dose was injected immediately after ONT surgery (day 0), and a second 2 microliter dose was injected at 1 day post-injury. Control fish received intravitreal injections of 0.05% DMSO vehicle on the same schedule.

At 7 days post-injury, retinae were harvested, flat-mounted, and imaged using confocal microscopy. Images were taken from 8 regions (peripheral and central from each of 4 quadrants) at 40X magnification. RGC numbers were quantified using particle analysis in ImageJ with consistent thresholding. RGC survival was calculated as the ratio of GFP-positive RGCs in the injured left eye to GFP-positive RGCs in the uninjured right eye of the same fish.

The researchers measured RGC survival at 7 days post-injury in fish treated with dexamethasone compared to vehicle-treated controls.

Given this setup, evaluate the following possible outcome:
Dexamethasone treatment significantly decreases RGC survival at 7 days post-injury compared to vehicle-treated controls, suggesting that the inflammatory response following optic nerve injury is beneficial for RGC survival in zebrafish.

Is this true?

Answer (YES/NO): NO